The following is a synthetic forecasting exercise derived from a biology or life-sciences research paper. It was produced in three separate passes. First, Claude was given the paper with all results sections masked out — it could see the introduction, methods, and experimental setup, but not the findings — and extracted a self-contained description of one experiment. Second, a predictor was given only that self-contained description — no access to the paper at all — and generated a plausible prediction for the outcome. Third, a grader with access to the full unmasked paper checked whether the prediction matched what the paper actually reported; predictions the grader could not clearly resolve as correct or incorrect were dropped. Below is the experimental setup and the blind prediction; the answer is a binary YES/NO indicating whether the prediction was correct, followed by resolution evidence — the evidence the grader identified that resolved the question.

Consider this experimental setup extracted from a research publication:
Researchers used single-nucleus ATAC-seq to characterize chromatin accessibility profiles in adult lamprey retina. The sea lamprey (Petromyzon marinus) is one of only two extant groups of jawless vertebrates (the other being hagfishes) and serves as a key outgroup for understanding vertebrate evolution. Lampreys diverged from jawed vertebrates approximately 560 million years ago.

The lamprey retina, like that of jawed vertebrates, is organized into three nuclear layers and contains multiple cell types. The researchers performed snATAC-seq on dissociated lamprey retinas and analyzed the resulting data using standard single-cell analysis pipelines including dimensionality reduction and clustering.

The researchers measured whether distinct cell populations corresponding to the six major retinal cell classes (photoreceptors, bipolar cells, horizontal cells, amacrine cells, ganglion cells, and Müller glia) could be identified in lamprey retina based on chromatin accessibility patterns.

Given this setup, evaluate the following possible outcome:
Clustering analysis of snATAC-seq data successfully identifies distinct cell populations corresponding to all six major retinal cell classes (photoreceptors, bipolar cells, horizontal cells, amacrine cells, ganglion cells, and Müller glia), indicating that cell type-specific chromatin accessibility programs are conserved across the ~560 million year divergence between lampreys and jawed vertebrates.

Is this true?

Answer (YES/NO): YES